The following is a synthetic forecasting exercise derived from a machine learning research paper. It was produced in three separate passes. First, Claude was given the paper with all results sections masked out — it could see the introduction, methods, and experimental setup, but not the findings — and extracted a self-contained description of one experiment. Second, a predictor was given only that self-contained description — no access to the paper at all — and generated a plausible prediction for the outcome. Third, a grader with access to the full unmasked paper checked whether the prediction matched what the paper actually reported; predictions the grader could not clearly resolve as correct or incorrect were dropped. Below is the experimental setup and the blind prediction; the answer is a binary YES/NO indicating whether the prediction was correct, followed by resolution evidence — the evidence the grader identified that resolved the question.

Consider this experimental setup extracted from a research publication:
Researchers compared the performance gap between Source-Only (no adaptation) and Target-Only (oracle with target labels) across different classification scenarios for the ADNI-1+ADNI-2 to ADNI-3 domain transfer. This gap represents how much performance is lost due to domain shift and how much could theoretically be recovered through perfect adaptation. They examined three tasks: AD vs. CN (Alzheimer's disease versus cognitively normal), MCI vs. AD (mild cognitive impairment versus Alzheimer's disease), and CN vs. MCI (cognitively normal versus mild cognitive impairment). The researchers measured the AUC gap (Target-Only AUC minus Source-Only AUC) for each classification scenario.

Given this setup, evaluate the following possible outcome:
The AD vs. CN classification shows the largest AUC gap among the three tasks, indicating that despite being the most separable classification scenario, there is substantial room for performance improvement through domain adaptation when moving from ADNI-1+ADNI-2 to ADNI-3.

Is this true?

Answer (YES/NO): NO